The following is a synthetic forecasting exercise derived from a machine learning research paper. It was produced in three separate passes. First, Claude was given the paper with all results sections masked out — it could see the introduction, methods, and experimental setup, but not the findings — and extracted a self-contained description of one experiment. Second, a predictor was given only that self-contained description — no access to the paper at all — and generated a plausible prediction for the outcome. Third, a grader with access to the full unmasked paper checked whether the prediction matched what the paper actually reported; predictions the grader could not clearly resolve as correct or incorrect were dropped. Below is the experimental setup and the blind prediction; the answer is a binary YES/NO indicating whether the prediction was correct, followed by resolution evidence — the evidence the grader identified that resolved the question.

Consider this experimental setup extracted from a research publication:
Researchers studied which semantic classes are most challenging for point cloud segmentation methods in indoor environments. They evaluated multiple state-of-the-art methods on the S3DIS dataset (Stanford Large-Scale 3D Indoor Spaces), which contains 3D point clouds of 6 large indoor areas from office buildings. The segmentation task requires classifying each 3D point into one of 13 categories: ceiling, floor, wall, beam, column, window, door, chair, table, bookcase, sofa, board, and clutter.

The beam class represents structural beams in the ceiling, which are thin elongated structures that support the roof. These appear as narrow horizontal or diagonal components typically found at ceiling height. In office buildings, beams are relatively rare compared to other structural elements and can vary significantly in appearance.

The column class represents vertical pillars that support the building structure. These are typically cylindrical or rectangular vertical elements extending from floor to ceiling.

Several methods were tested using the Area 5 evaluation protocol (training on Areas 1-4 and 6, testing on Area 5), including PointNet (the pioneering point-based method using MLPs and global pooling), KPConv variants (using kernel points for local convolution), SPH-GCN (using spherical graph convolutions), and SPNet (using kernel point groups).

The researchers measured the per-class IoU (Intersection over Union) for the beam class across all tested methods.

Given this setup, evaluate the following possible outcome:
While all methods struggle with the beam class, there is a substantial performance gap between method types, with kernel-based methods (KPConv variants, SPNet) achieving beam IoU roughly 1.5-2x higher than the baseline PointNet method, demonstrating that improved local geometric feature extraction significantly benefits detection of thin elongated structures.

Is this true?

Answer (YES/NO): NO